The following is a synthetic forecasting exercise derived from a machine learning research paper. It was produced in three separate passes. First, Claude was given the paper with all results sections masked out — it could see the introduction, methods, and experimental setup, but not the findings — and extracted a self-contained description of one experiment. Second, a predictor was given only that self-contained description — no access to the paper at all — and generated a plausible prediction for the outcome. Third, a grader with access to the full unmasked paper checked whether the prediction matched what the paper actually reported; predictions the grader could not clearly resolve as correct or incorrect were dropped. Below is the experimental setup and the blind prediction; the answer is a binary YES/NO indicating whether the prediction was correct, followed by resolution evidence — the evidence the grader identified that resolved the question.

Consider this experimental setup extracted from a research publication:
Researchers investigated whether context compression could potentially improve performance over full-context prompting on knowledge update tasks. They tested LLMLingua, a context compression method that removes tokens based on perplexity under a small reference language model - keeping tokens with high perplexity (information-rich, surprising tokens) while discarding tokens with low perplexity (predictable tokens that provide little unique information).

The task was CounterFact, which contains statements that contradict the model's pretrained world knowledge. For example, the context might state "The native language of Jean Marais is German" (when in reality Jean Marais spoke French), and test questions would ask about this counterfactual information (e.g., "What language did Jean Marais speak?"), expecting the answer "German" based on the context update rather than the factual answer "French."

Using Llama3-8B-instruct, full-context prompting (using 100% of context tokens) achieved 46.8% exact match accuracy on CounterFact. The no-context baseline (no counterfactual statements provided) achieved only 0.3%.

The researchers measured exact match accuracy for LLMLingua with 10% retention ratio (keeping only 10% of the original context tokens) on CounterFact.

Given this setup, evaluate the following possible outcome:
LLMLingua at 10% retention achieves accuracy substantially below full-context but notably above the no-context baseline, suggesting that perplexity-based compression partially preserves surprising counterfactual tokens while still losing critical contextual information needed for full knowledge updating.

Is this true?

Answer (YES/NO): NO